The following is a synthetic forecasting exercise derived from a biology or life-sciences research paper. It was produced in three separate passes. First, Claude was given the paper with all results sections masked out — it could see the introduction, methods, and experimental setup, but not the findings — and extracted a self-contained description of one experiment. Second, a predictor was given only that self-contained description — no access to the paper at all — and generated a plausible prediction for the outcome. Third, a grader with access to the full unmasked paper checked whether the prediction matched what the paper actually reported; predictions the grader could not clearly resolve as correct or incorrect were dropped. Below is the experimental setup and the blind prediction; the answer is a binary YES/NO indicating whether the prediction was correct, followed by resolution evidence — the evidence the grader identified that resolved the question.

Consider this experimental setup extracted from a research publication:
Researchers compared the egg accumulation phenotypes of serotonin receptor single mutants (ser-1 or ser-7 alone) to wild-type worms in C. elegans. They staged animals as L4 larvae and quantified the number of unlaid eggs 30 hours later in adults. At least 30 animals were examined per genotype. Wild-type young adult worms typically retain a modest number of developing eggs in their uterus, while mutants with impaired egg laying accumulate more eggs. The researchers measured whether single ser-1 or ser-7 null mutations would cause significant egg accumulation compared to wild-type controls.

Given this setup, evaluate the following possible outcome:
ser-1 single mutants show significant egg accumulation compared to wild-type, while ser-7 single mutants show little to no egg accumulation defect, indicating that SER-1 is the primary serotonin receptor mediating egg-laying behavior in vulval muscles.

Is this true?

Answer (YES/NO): NO